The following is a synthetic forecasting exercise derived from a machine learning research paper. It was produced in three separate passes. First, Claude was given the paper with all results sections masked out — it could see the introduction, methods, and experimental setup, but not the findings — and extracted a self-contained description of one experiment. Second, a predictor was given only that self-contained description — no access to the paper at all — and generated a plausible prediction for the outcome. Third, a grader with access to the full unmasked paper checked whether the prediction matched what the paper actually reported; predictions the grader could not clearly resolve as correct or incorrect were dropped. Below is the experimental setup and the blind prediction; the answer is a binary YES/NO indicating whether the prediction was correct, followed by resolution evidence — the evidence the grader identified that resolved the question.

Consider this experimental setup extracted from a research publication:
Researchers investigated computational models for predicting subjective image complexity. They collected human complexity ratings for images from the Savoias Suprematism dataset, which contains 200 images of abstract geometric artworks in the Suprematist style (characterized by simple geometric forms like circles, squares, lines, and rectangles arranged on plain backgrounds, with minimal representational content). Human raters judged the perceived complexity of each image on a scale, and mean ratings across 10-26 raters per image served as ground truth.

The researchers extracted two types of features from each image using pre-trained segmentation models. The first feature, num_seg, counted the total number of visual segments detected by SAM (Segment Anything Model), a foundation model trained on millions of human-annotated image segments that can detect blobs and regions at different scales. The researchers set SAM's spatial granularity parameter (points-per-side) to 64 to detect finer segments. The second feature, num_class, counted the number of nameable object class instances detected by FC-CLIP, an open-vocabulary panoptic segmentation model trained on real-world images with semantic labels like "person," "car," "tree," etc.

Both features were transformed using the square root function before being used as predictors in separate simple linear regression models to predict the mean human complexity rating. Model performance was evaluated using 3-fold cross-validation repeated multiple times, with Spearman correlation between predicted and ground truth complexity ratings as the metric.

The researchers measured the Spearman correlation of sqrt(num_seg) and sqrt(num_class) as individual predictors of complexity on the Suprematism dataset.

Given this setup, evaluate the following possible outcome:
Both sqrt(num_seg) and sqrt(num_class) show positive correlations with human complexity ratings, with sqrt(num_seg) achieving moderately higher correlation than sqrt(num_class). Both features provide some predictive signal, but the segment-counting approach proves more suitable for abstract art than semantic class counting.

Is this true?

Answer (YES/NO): NO